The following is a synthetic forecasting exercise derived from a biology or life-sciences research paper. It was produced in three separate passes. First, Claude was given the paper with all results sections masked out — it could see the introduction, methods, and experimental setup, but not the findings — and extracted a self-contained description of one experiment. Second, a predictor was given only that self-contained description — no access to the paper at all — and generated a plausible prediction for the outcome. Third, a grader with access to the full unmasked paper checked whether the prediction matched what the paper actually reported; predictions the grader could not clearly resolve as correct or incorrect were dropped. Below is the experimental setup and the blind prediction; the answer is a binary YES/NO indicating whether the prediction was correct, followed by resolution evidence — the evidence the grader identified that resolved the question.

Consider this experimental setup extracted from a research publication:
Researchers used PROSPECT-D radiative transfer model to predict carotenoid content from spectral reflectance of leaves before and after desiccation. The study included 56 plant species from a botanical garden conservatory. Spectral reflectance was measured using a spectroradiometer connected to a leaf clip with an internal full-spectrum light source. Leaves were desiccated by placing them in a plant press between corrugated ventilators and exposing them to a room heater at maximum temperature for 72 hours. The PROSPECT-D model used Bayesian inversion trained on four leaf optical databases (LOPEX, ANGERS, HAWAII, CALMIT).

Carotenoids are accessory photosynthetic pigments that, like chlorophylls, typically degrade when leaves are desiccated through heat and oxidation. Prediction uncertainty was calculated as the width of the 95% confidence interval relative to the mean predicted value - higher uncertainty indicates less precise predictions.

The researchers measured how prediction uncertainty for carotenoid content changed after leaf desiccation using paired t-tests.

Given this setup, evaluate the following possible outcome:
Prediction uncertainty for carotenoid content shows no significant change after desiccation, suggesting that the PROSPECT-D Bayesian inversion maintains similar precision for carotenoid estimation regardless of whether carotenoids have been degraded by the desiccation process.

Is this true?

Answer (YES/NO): NO